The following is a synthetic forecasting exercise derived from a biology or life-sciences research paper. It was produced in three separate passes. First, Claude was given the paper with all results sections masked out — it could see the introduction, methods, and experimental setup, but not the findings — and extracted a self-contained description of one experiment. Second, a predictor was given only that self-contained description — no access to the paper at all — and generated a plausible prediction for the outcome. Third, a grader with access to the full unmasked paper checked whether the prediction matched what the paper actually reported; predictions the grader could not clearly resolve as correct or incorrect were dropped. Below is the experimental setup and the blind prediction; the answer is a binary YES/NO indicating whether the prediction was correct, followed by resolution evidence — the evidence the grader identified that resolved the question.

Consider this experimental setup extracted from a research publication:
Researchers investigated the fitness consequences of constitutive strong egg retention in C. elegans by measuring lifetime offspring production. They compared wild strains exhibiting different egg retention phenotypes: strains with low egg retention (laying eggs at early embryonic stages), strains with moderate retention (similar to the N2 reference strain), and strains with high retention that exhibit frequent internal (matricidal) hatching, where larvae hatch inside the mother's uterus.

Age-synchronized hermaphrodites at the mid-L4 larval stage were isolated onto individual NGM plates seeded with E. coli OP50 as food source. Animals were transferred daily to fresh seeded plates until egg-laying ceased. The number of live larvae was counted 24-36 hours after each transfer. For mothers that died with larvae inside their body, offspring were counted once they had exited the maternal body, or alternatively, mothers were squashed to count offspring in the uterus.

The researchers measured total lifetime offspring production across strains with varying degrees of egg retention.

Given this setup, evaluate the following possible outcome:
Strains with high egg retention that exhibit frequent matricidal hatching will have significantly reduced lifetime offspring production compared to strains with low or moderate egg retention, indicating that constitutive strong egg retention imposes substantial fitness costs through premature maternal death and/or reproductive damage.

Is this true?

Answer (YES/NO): YES